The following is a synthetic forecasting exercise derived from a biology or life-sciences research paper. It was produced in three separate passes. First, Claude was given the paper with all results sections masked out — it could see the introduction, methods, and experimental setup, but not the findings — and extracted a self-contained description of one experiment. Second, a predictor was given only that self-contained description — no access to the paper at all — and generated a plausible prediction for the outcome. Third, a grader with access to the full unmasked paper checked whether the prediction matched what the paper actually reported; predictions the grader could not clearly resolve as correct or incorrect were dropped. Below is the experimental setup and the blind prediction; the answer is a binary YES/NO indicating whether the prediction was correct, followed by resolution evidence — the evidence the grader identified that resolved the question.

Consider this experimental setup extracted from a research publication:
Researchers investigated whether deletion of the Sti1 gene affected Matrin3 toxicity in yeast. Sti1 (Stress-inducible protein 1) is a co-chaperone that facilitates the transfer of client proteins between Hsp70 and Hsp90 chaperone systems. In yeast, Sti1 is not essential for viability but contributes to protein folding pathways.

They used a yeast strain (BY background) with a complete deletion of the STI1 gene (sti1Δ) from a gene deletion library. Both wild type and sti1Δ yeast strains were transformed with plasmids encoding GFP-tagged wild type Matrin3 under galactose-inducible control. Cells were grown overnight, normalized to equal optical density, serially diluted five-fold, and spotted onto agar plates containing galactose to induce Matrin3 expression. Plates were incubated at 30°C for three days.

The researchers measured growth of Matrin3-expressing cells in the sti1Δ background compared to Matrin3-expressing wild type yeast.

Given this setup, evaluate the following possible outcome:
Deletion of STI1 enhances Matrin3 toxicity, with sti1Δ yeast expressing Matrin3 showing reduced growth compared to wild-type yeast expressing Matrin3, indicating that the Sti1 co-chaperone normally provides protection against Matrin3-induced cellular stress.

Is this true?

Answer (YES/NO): YES